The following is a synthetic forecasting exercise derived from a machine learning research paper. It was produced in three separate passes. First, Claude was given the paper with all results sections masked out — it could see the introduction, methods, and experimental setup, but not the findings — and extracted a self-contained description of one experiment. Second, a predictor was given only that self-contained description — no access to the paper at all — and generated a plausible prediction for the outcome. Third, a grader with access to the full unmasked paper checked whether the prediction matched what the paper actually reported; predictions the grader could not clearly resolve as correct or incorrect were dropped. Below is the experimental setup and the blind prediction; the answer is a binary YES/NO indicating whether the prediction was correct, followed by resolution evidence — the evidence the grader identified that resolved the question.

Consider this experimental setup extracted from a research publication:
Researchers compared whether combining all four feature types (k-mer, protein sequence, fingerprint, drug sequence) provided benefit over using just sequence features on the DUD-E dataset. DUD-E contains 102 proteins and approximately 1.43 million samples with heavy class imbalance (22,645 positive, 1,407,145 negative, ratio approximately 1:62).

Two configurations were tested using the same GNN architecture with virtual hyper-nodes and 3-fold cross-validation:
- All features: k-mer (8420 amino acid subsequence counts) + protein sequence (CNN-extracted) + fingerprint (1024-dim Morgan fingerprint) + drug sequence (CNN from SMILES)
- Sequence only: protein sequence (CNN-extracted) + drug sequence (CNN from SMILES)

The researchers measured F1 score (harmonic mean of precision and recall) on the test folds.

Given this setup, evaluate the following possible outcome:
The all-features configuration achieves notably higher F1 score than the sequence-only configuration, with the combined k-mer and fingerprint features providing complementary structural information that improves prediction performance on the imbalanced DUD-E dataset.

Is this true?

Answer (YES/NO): NO